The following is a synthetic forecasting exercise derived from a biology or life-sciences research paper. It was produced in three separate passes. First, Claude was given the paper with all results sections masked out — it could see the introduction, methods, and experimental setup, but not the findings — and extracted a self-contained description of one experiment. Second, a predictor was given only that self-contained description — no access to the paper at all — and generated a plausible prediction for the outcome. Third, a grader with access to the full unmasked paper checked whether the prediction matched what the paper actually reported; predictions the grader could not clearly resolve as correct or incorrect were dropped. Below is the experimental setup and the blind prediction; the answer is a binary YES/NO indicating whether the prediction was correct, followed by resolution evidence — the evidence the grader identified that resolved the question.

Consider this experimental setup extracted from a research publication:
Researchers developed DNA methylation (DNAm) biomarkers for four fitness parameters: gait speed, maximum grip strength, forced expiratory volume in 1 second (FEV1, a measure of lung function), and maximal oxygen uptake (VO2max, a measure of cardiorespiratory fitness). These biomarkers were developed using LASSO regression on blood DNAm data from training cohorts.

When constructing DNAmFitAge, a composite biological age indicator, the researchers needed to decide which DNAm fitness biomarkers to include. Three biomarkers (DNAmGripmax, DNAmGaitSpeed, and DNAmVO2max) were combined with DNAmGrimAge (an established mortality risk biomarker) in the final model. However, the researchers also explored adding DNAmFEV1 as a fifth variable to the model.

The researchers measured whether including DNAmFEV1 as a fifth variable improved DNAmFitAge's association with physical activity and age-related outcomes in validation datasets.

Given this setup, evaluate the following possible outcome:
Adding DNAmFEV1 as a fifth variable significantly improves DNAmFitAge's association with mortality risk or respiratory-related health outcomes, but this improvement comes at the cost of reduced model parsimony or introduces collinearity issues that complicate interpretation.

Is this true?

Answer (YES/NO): NO